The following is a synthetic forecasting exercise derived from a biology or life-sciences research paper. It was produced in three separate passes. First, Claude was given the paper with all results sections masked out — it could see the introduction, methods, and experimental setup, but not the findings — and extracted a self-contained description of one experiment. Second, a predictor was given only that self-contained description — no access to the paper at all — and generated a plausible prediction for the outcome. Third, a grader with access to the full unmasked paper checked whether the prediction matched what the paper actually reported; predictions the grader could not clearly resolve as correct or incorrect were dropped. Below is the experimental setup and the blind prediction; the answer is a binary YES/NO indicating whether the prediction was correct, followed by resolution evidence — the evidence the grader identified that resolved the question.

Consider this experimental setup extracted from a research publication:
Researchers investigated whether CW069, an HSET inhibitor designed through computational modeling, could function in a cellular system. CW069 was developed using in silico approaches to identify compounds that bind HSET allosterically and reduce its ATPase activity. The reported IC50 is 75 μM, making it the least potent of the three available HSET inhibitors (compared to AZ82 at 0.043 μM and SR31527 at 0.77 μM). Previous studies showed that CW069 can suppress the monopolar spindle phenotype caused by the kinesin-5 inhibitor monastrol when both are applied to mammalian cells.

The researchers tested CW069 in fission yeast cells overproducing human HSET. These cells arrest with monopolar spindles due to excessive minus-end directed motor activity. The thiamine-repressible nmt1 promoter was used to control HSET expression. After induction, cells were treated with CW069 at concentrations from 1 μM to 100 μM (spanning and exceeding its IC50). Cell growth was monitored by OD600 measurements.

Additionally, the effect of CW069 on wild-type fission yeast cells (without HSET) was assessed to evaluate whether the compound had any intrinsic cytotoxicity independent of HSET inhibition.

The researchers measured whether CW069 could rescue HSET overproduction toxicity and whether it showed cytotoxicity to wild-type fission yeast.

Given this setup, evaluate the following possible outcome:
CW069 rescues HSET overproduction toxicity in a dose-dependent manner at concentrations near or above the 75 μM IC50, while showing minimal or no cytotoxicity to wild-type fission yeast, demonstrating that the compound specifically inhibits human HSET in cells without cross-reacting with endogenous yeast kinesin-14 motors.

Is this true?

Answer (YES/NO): NO